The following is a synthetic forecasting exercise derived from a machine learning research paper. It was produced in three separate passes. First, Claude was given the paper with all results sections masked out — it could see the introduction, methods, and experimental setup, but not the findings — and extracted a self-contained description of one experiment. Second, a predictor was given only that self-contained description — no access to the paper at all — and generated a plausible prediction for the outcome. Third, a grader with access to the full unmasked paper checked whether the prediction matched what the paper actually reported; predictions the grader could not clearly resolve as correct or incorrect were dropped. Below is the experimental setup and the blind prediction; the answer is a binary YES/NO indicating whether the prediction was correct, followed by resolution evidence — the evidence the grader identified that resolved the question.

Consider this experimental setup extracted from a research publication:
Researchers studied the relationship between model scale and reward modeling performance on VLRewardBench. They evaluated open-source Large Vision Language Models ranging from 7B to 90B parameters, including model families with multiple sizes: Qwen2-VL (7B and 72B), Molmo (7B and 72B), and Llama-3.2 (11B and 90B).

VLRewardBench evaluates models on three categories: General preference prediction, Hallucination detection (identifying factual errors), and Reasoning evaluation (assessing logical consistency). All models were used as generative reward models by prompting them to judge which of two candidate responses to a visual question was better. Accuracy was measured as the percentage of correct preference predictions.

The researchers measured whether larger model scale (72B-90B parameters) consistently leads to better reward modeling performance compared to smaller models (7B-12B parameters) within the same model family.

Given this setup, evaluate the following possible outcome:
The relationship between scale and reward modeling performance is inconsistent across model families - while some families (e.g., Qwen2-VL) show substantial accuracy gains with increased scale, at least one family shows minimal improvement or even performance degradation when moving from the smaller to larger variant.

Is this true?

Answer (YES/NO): YES